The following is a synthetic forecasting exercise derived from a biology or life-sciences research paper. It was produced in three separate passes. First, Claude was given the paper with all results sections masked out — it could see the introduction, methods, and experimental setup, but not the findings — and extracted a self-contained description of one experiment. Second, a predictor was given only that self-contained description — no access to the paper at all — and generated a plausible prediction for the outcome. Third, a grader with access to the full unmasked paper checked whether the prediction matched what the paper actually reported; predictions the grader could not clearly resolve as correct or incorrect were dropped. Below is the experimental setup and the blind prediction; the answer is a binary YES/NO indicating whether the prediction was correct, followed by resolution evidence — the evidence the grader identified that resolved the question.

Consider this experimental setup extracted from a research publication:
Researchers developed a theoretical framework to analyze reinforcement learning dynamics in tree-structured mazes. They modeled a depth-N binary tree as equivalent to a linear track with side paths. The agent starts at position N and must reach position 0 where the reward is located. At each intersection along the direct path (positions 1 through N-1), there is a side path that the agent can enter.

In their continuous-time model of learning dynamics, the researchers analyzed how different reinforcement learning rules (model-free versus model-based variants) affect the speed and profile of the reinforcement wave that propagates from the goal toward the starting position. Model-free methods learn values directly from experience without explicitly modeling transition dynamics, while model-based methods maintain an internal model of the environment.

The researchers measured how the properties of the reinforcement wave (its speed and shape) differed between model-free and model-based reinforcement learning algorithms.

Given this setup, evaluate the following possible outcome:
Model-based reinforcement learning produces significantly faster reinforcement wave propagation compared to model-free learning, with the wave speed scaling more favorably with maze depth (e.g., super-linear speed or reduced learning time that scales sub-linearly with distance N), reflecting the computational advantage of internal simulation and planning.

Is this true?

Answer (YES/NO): NO